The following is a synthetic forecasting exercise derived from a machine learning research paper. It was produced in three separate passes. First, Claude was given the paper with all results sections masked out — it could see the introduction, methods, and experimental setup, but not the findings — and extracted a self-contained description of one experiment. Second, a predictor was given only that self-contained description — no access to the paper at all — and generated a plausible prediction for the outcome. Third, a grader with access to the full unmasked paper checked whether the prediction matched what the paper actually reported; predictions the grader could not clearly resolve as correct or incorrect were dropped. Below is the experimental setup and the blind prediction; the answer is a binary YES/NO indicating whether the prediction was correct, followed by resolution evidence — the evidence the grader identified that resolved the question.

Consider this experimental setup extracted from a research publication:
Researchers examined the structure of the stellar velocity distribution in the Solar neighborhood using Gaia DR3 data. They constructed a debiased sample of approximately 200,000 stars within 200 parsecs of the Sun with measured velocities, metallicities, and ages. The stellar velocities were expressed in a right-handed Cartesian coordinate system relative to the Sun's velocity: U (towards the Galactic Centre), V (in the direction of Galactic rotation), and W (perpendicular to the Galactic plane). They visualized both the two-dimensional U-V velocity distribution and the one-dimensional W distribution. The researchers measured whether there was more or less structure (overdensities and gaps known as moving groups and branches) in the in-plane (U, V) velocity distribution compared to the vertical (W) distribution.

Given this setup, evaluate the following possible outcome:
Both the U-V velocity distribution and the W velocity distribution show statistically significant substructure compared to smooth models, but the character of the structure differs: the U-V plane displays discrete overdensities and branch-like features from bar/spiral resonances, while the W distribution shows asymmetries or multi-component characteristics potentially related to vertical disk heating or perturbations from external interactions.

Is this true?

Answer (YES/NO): NO